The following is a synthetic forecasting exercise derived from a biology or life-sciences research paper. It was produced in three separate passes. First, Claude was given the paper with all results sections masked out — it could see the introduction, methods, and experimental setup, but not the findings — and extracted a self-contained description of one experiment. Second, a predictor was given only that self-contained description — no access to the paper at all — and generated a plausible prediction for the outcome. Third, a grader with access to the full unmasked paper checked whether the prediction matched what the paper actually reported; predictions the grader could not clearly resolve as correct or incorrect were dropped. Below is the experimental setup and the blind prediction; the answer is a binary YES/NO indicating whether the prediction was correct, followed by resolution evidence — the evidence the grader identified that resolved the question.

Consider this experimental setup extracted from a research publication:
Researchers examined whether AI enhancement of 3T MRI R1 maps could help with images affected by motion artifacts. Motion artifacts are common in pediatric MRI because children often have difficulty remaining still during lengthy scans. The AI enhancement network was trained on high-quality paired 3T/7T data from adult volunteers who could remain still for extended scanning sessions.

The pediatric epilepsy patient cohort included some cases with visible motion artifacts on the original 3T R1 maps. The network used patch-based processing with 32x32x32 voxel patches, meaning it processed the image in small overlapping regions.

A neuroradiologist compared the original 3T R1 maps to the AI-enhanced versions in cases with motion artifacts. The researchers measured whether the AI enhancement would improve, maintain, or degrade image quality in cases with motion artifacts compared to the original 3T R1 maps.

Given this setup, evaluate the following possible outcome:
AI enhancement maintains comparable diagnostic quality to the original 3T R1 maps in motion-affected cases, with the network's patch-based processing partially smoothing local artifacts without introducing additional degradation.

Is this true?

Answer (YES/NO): NO